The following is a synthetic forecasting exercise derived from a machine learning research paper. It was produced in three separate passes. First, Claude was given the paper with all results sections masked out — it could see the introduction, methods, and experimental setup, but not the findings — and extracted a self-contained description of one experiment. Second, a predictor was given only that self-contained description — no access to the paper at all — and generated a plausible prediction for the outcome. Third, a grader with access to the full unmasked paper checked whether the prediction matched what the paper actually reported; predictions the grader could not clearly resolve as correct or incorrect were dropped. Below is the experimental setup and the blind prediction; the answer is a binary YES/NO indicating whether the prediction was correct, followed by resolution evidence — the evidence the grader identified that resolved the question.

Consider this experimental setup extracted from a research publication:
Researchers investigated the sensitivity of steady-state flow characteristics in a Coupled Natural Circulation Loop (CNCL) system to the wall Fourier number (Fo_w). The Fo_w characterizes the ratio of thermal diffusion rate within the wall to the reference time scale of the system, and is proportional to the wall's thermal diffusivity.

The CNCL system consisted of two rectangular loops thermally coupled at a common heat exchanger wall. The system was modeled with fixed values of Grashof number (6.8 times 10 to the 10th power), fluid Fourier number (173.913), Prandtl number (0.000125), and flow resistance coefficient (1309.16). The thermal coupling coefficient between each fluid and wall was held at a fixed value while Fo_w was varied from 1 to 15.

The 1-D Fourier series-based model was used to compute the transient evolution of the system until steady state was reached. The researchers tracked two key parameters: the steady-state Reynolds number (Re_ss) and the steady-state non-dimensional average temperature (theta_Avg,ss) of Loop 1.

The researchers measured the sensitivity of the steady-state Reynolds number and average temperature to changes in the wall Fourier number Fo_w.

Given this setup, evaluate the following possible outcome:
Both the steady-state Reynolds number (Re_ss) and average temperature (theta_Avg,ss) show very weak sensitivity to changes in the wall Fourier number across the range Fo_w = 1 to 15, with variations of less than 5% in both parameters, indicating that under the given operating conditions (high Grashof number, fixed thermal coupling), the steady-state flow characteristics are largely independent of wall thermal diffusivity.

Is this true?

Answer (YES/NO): NO